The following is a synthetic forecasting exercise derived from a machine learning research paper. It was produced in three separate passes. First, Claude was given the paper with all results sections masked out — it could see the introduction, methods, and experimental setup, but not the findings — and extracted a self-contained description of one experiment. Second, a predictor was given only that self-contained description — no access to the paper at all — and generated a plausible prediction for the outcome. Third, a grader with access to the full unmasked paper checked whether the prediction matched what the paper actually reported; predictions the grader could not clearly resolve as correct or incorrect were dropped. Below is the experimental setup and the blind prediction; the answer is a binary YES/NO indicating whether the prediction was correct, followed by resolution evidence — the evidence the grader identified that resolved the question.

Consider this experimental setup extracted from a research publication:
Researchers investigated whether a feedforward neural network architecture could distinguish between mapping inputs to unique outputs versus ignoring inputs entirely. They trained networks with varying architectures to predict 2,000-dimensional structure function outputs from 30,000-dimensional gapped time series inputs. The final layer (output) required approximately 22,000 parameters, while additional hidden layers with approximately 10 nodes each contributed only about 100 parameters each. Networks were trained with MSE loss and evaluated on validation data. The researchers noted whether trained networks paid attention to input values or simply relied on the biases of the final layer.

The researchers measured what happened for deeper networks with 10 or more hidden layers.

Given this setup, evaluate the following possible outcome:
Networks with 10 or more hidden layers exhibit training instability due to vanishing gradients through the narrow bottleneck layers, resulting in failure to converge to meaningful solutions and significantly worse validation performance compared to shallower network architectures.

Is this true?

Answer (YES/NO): NO